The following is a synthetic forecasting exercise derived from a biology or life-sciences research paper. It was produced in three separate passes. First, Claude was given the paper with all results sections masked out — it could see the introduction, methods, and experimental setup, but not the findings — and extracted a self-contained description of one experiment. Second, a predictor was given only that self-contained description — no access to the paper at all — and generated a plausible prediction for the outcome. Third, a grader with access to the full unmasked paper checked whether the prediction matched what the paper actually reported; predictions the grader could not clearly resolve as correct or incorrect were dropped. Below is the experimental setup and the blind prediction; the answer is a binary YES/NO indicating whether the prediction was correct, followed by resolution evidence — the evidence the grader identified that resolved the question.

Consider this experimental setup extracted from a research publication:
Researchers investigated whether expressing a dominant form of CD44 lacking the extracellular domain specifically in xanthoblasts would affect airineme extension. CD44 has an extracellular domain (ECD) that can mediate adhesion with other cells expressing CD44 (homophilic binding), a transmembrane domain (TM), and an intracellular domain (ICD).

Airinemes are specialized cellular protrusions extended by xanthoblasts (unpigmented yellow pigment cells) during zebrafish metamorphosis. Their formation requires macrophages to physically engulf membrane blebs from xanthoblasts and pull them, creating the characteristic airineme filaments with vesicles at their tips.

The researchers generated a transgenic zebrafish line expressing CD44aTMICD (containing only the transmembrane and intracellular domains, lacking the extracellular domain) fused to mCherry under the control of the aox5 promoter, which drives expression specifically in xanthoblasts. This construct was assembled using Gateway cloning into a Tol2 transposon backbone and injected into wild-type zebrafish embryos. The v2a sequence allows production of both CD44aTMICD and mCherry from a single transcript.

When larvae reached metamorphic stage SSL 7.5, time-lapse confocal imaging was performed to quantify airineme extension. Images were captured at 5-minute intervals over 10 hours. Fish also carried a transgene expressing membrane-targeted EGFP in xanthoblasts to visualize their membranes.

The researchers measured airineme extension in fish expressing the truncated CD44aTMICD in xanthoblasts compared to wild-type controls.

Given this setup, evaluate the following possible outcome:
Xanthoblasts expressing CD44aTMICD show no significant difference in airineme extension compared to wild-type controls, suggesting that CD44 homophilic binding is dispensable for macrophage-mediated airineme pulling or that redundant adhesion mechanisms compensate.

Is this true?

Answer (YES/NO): NO